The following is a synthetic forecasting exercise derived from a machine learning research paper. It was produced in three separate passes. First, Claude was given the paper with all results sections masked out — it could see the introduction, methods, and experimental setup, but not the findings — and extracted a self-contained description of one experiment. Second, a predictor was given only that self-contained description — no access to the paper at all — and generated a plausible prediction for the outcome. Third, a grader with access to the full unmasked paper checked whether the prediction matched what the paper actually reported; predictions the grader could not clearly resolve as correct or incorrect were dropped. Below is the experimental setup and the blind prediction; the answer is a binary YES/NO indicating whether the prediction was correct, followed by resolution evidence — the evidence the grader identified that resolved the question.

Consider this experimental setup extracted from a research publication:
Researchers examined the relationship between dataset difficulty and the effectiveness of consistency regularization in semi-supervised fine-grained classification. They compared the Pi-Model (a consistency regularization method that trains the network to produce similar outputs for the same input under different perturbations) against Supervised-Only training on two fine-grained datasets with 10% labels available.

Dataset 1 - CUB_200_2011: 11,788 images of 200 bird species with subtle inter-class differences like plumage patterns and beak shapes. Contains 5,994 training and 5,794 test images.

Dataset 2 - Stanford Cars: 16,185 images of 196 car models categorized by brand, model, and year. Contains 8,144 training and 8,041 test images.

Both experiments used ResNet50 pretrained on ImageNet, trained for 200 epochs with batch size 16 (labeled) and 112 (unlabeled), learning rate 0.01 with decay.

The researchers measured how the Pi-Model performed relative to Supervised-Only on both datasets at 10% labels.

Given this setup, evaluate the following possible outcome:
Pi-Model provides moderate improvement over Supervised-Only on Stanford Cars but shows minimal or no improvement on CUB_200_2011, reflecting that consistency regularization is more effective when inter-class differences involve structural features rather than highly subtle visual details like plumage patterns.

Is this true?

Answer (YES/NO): NO